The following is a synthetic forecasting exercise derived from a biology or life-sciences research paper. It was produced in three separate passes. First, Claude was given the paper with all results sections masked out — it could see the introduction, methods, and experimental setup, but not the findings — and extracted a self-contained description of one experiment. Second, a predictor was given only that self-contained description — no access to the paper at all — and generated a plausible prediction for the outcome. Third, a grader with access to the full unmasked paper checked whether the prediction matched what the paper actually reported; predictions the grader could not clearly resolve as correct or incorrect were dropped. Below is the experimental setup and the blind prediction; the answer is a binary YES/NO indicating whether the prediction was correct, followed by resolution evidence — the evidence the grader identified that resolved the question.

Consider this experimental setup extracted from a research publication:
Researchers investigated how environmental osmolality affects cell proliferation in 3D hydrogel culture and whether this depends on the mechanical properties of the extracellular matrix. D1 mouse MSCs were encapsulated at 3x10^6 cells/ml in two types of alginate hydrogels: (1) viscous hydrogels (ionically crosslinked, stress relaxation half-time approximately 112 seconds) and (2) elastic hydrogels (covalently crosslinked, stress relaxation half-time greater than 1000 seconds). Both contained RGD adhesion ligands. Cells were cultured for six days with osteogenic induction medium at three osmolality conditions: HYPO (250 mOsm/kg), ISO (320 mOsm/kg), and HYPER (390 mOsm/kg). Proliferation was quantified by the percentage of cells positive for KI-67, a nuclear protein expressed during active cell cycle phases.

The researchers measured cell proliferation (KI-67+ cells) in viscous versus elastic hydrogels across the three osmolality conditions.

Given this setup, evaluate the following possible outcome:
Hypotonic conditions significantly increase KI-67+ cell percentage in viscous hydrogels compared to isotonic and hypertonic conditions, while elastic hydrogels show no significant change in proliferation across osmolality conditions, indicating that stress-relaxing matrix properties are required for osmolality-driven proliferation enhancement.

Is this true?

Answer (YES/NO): YES